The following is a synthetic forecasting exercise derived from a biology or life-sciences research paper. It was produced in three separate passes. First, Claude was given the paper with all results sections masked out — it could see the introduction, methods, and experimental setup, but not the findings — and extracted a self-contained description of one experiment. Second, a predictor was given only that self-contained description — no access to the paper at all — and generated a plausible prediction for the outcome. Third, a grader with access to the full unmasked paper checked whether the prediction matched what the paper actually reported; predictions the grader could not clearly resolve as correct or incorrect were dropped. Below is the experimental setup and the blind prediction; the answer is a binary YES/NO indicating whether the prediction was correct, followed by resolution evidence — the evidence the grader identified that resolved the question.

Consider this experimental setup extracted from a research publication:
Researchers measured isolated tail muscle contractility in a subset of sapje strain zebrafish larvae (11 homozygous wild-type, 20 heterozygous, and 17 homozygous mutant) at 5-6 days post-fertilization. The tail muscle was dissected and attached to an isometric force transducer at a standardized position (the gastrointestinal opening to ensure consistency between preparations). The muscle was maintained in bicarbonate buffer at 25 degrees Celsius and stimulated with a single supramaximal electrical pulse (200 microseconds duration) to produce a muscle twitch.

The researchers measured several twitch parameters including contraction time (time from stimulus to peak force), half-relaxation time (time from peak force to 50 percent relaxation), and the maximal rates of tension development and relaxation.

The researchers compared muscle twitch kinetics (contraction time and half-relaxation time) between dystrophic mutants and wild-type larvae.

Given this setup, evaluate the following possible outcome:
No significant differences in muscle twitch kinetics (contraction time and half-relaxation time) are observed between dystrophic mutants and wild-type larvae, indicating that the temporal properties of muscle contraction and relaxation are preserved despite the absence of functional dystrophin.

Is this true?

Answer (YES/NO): YES